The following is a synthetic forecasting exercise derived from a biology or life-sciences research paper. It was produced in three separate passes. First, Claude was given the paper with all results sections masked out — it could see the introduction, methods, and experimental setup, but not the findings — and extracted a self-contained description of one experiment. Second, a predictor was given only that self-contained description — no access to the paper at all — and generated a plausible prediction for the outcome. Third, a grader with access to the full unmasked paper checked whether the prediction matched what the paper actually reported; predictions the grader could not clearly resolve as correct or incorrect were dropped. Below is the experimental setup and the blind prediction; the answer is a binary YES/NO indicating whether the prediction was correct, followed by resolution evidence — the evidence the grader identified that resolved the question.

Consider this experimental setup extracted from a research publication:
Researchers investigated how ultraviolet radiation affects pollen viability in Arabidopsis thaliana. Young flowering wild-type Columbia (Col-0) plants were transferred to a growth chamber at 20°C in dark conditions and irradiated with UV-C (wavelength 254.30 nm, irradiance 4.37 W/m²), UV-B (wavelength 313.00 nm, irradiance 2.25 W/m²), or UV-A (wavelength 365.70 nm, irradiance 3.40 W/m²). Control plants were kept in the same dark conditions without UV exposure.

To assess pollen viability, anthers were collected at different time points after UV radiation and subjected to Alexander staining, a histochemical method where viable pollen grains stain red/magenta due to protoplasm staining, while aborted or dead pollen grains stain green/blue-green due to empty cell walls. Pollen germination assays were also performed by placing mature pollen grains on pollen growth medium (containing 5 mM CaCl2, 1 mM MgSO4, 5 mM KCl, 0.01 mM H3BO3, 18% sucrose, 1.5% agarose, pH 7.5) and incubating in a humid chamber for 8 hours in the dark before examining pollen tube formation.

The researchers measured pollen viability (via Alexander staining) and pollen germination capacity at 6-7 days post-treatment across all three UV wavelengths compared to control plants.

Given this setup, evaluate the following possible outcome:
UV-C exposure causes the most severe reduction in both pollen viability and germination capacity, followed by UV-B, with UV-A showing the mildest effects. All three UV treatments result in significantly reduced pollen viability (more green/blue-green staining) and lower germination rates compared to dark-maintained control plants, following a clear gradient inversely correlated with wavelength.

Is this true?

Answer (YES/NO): NO